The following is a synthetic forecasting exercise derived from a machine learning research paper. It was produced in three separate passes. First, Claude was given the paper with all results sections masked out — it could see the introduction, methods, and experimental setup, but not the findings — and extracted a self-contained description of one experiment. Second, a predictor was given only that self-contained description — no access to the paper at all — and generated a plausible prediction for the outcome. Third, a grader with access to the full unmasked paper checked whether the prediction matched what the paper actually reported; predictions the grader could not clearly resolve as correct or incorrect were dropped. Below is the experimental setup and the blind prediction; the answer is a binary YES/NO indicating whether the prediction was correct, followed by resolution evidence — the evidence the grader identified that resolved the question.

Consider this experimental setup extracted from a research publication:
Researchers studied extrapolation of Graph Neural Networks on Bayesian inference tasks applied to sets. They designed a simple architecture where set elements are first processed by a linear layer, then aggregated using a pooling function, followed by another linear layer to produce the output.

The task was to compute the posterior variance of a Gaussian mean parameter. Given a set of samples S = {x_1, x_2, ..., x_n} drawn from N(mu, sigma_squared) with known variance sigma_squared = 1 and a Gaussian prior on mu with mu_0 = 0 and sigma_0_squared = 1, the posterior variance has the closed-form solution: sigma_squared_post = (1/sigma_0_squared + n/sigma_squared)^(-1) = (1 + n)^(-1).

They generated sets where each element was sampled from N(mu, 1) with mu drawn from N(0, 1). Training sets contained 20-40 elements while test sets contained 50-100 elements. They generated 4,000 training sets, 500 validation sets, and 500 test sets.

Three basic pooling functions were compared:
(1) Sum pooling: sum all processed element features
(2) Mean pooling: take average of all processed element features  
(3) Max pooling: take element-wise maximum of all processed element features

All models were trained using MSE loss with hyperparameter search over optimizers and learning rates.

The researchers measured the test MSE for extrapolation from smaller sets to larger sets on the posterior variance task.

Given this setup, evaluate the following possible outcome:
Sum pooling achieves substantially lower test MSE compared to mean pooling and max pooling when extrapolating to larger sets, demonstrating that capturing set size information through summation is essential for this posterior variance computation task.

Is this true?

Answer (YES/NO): NO